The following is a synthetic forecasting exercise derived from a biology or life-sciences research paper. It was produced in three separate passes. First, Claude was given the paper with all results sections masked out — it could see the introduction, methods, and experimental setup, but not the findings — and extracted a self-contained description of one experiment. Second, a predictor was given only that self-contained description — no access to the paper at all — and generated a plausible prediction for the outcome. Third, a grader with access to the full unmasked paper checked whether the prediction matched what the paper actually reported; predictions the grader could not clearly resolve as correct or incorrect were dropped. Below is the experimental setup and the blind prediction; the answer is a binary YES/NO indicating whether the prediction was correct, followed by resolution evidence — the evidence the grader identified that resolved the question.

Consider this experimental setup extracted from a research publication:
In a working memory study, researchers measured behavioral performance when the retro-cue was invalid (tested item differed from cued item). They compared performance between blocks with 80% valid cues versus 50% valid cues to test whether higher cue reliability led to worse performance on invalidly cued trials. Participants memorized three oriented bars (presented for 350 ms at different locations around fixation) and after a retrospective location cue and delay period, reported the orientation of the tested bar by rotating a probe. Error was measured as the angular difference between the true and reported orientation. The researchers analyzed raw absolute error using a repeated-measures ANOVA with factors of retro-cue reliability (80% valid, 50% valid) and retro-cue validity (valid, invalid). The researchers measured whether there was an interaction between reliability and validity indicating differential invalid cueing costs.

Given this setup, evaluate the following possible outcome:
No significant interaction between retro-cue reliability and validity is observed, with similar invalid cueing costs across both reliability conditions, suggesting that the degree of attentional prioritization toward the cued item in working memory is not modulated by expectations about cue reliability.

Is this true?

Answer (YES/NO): NO